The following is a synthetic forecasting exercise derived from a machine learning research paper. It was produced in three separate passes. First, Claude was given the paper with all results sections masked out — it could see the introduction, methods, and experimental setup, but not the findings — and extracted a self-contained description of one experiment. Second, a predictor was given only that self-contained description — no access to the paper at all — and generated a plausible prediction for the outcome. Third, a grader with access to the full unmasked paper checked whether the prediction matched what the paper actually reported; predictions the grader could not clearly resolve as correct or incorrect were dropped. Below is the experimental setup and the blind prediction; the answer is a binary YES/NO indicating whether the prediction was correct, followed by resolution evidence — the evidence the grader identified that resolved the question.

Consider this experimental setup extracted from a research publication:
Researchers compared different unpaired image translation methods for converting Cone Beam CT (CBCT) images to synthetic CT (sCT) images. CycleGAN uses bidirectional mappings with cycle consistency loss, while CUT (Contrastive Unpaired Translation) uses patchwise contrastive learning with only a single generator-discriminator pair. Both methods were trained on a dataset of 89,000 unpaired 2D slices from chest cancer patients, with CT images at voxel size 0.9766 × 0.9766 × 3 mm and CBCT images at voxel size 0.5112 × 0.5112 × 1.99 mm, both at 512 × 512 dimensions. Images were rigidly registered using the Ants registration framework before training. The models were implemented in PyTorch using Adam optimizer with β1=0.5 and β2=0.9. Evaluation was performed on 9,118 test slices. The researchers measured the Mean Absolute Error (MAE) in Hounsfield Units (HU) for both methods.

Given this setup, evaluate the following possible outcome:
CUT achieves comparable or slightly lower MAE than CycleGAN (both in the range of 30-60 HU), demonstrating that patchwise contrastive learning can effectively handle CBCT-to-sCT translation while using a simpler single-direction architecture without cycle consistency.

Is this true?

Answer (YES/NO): NO